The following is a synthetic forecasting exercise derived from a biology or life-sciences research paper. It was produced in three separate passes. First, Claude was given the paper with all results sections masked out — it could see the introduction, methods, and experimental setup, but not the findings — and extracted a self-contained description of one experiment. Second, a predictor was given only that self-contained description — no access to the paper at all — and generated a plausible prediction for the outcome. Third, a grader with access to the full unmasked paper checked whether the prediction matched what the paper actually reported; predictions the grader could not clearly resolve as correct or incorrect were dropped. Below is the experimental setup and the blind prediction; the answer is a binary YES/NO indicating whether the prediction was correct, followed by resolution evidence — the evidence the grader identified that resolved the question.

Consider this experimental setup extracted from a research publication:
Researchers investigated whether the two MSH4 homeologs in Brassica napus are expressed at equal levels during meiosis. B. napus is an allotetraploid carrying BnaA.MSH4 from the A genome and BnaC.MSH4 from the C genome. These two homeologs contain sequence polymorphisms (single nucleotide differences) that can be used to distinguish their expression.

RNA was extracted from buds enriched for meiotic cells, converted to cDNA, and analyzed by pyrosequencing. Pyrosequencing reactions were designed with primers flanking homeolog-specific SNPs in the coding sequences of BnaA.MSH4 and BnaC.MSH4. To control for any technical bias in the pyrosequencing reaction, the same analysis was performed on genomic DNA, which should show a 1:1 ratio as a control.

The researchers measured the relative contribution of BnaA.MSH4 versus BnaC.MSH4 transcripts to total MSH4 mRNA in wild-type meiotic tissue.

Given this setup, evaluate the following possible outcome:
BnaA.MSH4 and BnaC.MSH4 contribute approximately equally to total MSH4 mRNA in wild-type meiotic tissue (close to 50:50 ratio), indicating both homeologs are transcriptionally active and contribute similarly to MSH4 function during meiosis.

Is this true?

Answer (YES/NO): NO